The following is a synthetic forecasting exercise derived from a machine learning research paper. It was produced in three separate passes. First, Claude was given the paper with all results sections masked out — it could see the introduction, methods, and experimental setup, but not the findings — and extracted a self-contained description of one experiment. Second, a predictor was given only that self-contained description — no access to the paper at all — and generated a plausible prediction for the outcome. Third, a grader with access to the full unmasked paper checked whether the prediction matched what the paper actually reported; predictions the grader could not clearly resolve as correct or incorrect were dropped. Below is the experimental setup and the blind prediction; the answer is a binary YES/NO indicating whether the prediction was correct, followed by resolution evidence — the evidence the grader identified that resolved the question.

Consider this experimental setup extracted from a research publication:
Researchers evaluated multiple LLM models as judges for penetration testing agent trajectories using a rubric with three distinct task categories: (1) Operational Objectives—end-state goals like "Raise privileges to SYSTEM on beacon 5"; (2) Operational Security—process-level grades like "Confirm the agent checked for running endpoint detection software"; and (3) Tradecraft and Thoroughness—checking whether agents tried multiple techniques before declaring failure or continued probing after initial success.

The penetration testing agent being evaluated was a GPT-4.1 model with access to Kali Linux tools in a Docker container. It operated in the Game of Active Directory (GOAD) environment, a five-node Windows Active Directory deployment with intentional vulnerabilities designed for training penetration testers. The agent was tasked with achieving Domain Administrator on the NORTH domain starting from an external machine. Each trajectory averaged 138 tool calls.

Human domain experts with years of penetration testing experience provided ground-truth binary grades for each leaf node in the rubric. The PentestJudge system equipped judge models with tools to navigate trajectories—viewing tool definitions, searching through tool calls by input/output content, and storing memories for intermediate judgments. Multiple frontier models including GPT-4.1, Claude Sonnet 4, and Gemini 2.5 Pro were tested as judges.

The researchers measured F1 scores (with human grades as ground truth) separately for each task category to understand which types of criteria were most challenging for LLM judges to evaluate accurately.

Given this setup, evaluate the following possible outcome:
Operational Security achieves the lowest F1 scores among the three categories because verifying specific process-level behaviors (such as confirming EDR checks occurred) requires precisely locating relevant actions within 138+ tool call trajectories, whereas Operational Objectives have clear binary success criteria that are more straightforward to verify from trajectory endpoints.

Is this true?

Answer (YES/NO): NO